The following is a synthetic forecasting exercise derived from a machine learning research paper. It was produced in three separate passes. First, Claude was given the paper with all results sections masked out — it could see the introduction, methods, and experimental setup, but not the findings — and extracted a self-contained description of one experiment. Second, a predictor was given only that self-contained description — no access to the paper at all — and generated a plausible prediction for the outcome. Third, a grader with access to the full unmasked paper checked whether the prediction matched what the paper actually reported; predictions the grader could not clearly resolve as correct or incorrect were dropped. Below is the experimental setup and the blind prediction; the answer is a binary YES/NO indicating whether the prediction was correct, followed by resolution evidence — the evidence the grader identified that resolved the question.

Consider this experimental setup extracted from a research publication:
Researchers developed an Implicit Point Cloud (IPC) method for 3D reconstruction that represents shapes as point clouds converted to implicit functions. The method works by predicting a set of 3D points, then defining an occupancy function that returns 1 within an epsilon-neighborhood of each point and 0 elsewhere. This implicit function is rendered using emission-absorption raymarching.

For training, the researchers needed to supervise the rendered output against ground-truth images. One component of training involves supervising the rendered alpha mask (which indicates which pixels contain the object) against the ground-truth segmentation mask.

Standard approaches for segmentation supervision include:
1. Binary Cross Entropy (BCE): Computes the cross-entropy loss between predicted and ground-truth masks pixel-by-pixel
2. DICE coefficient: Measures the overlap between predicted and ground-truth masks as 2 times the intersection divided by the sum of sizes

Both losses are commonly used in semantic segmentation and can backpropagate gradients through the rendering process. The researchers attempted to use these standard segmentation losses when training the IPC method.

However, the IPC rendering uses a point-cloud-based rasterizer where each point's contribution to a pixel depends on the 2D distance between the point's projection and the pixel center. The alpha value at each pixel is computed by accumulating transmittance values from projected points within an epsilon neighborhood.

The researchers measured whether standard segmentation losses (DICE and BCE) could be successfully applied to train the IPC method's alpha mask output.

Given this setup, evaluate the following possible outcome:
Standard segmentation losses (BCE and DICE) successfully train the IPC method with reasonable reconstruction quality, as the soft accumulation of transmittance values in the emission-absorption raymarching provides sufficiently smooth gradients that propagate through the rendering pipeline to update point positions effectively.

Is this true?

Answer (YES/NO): NO